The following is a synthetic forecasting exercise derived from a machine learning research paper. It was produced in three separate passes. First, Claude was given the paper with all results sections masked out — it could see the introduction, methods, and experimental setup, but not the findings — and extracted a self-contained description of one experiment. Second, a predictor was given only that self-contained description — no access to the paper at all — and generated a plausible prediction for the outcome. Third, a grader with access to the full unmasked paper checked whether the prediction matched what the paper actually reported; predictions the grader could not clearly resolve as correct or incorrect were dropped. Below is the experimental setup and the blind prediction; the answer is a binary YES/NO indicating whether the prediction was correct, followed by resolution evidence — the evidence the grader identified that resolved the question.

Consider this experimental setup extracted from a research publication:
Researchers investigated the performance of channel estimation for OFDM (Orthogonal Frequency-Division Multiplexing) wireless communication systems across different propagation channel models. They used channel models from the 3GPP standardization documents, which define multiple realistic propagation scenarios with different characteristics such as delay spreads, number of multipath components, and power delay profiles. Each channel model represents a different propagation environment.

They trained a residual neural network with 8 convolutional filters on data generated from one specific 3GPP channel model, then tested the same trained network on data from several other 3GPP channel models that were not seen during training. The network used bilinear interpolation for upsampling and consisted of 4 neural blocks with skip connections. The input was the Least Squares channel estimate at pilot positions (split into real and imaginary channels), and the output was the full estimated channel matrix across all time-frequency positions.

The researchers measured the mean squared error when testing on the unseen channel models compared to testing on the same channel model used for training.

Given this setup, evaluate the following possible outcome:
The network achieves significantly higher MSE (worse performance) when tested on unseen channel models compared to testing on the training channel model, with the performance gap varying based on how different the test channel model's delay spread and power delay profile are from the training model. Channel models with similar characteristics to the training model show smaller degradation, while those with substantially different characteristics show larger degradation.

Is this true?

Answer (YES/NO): YES